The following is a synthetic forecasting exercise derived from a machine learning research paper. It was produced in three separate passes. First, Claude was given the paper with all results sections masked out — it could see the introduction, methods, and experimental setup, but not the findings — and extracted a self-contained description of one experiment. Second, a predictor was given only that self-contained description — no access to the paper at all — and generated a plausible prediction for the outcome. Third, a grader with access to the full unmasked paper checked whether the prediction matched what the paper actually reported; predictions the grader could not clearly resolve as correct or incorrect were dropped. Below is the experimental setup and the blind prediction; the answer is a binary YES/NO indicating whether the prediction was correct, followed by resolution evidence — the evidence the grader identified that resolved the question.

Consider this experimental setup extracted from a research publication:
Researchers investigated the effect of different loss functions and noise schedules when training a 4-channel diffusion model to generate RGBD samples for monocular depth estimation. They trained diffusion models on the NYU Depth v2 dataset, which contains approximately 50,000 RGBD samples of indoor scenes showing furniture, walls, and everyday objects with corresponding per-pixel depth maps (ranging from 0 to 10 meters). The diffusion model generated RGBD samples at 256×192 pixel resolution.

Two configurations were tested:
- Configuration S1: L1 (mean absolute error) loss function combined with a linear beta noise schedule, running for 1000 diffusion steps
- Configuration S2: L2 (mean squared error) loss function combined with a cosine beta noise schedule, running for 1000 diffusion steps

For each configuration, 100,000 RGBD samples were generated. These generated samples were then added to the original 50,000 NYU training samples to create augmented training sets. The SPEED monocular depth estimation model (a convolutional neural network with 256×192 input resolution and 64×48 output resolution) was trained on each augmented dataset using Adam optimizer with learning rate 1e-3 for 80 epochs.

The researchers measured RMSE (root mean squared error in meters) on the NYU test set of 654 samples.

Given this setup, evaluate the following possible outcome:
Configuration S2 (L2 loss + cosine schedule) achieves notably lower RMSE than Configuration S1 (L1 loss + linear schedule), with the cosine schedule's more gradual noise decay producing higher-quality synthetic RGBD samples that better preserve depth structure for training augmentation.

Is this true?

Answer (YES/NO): NO